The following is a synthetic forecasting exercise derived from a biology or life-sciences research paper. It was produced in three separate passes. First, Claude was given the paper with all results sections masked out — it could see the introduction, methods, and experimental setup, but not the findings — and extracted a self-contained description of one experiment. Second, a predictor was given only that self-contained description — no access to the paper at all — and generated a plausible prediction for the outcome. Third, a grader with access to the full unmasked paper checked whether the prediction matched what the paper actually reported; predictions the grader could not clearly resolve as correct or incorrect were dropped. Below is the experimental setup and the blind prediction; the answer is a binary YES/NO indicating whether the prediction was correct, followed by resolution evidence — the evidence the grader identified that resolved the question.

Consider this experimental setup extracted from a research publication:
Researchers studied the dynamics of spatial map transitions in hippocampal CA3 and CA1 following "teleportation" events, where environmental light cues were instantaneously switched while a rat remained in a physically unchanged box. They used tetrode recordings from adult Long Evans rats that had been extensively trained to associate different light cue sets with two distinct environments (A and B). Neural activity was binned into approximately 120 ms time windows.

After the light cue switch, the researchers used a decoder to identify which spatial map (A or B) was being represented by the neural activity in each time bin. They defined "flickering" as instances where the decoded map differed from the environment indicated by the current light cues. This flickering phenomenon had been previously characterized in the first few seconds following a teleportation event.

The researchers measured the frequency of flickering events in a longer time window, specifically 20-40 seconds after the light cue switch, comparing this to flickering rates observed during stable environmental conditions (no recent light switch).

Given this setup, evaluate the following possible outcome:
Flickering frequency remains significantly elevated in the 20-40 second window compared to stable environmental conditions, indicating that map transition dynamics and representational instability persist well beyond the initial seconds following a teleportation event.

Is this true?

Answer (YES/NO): YES